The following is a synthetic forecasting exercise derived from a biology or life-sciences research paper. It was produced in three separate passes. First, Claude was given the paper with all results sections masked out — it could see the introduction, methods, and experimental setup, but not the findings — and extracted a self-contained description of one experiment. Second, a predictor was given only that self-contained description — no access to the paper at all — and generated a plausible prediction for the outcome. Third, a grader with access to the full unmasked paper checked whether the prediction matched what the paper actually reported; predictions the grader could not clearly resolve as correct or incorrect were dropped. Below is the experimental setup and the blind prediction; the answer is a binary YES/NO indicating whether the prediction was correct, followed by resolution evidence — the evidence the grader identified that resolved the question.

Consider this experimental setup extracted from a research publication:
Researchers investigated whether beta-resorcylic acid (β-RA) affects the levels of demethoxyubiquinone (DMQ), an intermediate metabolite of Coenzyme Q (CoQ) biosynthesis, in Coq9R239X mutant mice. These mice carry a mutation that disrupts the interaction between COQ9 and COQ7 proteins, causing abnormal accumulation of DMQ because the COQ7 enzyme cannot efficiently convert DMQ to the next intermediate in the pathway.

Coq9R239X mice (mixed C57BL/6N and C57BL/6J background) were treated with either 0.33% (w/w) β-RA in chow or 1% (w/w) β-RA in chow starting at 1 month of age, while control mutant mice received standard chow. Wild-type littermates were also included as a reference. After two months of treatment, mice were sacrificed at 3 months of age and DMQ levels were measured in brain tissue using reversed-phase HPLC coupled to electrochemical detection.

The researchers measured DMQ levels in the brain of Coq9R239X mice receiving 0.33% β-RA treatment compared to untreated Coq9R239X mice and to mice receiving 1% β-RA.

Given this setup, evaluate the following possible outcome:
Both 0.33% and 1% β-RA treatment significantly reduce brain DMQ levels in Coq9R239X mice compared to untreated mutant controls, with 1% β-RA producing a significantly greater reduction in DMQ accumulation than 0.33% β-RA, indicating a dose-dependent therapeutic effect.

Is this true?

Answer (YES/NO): NO